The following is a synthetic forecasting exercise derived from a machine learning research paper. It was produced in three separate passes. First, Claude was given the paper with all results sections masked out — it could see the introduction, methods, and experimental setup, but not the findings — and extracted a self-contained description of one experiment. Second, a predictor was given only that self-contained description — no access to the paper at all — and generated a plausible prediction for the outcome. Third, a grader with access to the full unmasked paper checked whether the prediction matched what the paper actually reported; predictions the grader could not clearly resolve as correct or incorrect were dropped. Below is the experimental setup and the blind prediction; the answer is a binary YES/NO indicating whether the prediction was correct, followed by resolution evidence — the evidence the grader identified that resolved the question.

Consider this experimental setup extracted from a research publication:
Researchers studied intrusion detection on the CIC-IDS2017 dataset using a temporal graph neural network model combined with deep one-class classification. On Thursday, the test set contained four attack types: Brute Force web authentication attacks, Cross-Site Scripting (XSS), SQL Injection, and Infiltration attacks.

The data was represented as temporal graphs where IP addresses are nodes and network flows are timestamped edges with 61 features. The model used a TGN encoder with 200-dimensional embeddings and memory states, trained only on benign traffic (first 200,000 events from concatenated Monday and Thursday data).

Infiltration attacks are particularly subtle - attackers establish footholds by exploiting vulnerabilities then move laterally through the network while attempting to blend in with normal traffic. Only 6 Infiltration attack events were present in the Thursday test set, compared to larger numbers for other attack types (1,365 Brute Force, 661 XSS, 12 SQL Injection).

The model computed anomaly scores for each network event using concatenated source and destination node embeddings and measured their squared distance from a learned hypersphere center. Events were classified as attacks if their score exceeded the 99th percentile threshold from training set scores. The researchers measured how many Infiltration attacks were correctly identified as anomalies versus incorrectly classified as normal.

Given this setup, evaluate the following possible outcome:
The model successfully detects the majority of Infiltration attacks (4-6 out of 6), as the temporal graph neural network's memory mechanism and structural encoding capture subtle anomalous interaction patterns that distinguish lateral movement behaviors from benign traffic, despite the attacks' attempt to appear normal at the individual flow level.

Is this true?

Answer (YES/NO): NO